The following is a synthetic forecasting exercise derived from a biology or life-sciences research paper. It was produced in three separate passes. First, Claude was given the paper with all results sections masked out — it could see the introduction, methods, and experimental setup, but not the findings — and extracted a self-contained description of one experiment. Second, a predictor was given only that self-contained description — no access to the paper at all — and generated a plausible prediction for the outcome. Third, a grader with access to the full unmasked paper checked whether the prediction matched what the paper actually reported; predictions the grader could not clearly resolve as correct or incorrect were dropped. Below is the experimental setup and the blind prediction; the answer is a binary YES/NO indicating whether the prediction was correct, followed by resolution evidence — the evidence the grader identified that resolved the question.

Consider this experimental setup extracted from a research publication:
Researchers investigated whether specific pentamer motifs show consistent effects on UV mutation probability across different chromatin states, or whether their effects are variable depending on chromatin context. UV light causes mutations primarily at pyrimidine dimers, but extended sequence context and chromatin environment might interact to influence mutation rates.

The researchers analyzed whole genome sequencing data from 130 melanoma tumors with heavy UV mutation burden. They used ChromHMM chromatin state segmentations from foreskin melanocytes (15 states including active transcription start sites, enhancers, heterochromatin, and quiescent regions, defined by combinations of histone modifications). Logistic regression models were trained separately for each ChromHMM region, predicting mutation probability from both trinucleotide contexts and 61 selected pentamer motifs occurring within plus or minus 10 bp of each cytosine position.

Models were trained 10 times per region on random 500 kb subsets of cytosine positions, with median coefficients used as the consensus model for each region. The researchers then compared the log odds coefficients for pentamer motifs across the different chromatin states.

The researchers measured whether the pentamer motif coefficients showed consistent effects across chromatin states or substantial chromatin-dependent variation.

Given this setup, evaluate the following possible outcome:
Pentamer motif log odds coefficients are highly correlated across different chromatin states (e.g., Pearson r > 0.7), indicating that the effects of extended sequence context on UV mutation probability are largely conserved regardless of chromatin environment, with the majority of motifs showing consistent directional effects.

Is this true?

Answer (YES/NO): NO